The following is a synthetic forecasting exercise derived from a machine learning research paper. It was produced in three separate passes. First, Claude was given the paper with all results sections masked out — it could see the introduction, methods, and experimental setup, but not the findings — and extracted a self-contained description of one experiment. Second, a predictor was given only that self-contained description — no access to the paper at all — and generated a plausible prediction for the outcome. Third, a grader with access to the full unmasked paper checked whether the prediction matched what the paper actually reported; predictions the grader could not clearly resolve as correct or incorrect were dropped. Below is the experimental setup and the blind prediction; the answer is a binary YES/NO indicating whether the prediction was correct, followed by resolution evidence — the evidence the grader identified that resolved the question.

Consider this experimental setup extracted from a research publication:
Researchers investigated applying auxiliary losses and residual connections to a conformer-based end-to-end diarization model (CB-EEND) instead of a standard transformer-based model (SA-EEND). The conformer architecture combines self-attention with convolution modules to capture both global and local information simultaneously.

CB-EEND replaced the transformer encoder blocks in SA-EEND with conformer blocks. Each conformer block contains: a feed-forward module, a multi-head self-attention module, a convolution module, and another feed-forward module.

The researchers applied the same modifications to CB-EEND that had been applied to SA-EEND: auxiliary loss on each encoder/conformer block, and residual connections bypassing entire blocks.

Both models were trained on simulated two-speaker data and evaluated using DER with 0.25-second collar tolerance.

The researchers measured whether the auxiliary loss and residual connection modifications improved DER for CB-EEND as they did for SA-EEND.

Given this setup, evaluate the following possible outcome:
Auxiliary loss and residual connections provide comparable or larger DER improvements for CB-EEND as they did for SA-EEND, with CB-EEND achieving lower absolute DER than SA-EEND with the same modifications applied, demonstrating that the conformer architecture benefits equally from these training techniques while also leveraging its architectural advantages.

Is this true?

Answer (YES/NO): NO